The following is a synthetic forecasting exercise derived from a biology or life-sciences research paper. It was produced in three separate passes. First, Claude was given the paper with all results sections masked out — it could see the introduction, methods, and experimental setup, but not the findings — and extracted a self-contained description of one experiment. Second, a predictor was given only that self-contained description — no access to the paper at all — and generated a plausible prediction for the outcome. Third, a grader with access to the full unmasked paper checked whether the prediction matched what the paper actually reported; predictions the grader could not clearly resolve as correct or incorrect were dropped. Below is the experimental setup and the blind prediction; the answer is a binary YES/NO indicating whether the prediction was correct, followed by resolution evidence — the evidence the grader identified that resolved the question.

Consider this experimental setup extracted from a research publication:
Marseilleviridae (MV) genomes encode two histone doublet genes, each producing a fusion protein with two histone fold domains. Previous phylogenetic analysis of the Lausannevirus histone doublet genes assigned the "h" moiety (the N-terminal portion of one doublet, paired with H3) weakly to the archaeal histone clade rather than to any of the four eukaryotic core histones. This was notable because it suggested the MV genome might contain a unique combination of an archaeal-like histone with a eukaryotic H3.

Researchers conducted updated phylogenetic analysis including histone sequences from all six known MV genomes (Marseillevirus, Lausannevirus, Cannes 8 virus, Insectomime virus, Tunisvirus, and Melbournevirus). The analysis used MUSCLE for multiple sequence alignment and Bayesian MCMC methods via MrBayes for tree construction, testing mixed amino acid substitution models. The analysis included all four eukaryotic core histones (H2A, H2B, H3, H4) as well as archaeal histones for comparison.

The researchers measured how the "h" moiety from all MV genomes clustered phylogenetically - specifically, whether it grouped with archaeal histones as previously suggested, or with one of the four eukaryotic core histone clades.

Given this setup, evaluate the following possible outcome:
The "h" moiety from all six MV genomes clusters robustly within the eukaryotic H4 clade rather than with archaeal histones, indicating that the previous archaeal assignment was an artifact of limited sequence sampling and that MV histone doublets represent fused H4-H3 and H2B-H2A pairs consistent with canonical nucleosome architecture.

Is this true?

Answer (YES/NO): NO